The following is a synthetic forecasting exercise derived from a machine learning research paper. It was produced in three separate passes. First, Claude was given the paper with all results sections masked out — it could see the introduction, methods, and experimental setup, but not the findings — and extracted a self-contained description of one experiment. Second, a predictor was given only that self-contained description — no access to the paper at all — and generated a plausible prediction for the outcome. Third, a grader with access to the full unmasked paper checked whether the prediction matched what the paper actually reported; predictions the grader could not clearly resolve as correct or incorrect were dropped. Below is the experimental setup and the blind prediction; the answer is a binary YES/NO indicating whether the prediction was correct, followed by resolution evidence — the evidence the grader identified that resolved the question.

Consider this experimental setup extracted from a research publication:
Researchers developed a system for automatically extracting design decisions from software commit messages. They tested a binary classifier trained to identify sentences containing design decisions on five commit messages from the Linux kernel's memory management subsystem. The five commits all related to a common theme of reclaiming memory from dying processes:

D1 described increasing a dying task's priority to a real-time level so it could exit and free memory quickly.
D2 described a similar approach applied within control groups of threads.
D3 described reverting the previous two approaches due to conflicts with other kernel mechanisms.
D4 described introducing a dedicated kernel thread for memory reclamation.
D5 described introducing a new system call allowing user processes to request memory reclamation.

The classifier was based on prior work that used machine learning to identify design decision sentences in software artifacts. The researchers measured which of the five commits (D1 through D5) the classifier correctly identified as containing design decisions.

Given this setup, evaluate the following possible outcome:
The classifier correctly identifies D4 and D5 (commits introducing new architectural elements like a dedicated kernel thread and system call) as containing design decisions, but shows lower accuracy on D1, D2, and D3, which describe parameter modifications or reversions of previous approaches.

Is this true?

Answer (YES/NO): NO